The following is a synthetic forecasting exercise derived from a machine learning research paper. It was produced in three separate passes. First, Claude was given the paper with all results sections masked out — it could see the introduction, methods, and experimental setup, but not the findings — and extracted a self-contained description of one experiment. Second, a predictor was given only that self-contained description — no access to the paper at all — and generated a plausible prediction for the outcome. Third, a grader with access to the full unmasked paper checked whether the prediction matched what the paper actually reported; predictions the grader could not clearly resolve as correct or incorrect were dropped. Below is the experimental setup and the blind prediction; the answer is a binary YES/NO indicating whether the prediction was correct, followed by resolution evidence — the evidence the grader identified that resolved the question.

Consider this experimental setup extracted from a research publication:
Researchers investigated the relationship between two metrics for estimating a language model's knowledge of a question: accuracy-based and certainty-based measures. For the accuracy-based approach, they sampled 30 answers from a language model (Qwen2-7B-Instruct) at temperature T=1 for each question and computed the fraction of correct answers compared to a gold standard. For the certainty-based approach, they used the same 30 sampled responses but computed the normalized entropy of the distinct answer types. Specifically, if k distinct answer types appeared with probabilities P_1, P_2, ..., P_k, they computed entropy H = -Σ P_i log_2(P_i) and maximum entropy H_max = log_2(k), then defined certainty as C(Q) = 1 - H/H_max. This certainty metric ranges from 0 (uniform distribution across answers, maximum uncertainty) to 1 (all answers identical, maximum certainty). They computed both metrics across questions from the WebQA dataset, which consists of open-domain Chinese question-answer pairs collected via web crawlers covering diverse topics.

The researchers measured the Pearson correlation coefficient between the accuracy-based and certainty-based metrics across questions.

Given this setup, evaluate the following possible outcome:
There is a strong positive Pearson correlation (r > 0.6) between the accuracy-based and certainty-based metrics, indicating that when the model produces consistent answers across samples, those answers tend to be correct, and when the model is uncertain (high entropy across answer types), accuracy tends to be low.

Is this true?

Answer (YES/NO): YES